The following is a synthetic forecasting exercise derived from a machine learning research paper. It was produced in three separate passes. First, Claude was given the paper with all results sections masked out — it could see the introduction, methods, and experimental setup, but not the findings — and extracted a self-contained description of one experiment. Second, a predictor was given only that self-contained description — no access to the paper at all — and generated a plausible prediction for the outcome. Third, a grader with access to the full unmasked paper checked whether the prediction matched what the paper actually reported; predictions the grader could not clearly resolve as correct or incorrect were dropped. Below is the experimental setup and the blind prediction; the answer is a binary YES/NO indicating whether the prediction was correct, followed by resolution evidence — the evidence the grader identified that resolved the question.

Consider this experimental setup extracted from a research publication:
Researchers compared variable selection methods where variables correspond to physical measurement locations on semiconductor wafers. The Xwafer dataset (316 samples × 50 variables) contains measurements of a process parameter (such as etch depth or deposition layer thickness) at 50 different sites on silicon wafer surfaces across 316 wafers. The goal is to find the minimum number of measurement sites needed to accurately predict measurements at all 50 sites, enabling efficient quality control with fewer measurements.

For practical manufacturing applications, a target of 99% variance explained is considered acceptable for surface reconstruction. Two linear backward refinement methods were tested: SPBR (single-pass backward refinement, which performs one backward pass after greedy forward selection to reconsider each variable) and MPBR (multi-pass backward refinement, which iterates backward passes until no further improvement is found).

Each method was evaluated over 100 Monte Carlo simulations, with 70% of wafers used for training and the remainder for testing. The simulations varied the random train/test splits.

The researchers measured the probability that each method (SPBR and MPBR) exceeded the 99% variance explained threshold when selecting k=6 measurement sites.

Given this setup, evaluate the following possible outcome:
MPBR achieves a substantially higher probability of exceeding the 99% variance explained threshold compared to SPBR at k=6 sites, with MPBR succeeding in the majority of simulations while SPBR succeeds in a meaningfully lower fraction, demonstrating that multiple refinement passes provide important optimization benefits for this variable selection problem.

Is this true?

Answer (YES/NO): YES